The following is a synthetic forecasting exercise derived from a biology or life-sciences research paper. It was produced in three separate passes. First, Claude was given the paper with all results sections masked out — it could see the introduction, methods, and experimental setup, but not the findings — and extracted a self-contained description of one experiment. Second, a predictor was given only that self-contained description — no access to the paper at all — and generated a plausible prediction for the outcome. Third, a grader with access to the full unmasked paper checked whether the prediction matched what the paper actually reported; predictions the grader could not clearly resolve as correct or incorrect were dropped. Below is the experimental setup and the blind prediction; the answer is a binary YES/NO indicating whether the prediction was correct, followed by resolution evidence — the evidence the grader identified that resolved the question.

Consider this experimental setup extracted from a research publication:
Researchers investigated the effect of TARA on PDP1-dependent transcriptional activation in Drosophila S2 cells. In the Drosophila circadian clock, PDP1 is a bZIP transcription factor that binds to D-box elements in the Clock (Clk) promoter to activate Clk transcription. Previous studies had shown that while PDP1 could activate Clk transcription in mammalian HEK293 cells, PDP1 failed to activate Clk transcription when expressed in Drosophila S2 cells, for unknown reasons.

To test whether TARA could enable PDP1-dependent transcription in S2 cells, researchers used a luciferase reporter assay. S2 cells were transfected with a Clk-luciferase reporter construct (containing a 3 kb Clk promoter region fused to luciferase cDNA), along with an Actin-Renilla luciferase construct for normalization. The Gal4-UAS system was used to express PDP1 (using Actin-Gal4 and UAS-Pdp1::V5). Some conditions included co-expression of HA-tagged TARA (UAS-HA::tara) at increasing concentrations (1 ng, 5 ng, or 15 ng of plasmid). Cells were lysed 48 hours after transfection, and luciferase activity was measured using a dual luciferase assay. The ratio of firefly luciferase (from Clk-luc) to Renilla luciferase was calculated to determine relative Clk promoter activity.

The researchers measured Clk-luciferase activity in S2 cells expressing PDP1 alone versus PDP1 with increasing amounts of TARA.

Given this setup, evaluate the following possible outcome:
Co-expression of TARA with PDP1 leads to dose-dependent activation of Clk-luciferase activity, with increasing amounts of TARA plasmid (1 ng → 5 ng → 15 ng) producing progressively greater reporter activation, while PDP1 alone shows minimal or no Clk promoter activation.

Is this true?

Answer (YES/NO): YES